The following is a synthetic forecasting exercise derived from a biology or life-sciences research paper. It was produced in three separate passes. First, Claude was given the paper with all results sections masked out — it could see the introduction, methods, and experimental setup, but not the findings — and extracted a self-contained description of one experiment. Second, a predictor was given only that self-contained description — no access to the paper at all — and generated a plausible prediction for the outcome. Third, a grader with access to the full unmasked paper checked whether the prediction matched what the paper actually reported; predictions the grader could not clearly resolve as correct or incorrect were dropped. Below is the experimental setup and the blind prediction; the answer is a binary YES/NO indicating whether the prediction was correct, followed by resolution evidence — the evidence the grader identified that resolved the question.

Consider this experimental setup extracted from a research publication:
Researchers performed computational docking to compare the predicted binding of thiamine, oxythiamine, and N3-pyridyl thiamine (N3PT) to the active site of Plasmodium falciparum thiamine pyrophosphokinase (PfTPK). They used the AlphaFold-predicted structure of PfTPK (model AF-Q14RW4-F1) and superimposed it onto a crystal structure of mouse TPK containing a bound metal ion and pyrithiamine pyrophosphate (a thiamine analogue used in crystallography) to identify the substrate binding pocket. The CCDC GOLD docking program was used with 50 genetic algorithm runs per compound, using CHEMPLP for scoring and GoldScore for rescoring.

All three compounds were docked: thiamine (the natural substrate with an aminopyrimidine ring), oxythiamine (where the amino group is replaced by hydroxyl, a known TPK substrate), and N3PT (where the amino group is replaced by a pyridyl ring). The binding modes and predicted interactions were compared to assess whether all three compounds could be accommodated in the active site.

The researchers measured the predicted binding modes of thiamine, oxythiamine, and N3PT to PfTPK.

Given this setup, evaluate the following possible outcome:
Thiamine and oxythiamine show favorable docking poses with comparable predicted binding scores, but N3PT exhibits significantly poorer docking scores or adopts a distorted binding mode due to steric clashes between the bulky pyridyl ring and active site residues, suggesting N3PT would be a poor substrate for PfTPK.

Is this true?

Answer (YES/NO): NO